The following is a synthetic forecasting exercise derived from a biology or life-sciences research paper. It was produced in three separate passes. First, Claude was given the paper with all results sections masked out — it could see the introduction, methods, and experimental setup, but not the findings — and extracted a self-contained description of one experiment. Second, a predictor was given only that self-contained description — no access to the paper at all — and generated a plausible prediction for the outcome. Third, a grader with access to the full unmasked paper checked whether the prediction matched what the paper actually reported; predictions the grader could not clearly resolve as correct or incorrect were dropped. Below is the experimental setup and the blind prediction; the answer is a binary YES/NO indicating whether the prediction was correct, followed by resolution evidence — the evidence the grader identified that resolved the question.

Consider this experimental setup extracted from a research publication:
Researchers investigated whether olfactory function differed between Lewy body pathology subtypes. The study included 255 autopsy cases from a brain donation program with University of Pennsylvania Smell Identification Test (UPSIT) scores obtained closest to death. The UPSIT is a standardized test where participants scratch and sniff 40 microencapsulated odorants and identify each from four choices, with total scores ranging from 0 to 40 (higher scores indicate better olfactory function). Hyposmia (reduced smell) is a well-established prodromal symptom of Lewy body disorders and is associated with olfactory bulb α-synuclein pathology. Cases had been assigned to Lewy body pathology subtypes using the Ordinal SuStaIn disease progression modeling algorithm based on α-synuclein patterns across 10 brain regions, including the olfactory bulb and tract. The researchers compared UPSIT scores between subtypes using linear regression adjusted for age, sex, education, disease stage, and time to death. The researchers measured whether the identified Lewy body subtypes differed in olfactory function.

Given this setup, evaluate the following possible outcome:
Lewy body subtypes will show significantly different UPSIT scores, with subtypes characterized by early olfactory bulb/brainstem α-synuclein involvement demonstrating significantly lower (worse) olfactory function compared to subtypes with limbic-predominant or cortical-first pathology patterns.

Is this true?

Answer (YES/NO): NO